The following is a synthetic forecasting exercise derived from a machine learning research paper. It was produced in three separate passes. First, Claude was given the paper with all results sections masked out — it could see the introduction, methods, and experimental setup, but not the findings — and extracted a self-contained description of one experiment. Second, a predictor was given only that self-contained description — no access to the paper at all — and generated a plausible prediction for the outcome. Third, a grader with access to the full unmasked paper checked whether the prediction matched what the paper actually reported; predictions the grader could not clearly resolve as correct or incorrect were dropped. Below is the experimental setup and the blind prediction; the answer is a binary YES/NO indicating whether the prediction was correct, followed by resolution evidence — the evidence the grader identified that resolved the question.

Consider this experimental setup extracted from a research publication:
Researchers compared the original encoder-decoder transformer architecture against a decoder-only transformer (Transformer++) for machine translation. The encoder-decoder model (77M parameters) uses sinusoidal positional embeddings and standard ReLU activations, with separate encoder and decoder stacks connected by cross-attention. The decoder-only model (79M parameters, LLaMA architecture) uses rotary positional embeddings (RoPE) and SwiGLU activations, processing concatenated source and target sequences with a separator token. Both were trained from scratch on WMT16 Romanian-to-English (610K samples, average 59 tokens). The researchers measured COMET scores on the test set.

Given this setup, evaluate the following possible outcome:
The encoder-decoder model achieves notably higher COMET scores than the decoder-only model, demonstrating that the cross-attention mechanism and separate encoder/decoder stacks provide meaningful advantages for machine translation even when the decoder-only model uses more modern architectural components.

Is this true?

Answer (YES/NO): YES